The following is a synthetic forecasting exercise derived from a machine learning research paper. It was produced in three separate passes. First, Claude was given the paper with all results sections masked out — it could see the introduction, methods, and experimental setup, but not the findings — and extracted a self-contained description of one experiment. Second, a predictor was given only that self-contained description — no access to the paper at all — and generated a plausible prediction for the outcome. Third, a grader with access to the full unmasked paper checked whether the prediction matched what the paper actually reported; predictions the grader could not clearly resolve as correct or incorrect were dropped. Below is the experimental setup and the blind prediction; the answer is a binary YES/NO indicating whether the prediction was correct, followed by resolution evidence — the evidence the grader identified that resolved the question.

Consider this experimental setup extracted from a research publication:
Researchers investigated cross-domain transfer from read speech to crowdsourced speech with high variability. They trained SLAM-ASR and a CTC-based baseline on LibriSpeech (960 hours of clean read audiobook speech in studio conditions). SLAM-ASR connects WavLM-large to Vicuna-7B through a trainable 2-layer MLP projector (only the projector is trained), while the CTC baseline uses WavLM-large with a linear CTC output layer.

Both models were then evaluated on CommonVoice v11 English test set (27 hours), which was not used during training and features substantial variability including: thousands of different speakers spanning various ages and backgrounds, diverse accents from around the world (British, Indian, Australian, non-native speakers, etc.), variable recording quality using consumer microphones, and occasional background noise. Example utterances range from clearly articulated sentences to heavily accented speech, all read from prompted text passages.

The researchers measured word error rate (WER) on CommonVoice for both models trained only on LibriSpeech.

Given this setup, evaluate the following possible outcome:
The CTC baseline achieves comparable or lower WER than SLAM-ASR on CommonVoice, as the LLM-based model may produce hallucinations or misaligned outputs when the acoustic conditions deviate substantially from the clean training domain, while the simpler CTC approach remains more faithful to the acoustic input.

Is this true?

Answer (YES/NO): YES